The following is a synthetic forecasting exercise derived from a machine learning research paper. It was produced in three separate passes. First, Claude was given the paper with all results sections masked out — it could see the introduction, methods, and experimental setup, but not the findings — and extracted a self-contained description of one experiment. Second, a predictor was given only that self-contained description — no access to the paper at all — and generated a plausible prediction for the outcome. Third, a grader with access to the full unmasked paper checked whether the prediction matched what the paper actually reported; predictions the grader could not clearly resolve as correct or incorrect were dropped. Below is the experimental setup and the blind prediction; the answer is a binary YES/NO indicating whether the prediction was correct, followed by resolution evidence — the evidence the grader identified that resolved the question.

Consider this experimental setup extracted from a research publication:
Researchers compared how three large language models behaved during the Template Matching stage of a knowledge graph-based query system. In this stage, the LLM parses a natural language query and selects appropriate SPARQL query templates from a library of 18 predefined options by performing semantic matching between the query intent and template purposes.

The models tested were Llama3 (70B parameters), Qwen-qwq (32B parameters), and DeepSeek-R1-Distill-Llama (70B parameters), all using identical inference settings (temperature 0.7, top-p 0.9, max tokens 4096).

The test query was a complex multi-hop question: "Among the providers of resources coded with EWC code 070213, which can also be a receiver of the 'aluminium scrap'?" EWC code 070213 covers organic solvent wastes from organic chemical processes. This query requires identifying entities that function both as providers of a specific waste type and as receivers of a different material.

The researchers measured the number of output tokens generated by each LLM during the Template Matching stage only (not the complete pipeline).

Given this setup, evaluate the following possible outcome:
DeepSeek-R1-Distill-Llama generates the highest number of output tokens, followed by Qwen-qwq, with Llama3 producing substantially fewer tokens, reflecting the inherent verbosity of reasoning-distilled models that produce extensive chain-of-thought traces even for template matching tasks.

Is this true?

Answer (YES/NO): NO